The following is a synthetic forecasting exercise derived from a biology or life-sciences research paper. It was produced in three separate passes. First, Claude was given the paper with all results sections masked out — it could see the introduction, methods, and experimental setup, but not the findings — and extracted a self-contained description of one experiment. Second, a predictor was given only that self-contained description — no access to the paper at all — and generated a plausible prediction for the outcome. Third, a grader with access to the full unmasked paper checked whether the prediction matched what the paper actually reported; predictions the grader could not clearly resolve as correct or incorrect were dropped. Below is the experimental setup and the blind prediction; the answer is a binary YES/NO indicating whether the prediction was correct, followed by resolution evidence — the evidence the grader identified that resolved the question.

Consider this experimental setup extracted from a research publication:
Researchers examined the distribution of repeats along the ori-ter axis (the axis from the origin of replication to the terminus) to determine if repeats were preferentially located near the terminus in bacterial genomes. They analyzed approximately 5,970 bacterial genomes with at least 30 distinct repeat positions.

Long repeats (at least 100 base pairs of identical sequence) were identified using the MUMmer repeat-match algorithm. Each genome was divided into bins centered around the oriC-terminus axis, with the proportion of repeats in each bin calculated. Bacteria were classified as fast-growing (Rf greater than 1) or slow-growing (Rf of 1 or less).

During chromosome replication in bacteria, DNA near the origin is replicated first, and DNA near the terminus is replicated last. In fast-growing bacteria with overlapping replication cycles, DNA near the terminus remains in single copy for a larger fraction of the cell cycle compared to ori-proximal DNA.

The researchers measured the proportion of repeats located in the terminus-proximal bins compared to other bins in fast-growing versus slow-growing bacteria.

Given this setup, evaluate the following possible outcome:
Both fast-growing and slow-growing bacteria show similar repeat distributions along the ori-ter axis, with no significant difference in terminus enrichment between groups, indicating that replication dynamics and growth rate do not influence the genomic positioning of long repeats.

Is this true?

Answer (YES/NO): NO